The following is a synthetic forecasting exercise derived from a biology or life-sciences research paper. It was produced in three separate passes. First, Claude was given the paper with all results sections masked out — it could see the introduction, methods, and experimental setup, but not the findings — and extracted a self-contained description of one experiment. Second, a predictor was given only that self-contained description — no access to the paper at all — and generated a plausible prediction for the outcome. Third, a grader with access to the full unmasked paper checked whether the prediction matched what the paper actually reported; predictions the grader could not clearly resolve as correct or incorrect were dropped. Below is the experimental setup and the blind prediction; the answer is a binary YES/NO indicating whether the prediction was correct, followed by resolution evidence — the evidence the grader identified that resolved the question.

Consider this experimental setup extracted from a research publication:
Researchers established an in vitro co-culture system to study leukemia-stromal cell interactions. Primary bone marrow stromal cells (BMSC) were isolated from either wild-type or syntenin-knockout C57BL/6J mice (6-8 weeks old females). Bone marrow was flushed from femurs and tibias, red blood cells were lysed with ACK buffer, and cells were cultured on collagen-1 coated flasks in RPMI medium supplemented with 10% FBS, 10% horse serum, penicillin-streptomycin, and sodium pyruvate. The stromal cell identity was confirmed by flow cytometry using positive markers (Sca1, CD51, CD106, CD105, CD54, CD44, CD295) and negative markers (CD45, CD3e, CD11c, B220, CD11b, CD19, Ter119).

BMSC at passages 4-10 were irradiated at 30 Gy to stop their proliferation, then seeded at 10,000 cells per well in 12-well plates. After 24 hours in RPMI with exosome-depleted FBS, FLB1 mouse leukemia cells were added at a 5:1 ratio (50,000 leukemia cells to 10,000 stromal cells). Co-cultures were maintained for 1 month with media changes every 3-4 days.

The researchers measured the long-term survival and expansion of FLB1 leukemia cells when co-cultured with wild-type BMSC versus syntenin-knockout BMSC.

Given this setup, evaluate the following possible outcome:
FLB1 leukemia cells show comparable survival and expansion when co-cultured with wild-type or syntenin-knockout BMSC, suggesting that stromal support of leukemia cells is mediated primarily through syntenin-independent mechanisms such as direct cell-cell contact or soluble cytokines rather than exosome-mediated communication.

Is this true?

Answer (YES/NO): NO